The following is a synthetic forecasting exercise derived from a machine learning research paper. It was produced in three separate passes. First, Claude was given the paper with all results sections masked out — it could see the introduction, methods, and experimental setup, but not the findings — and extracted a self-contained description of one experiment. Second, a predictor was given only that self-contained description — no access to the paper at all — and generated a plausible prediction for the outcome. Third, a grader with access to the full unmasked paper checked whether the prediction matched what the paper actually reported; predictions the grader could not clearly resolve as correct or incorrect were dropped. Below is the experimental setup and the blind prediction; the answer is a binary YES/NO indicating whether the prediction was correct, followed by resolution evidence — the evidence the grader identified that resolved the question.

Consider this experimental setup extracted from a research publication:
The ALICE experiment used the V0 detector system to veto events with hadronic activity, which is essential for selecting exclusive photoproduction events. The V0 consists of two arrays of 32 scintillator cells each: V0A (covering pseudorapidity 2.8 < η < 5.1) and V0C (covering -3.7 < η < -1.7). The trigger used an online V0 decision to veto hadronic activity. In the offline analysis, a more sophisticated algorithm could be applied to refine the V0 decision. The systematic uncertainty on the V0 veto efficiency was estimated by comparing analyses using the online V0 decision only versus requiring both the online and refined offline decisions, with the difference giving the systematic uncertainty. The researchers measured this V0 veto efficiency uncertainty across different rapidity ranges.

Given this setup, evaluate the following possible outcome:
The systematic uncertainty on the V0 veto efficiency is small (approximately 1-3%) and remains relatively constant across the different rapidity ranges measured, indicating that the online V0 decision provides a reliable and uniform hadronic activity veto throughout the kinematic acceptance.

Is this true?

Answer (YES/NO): NO